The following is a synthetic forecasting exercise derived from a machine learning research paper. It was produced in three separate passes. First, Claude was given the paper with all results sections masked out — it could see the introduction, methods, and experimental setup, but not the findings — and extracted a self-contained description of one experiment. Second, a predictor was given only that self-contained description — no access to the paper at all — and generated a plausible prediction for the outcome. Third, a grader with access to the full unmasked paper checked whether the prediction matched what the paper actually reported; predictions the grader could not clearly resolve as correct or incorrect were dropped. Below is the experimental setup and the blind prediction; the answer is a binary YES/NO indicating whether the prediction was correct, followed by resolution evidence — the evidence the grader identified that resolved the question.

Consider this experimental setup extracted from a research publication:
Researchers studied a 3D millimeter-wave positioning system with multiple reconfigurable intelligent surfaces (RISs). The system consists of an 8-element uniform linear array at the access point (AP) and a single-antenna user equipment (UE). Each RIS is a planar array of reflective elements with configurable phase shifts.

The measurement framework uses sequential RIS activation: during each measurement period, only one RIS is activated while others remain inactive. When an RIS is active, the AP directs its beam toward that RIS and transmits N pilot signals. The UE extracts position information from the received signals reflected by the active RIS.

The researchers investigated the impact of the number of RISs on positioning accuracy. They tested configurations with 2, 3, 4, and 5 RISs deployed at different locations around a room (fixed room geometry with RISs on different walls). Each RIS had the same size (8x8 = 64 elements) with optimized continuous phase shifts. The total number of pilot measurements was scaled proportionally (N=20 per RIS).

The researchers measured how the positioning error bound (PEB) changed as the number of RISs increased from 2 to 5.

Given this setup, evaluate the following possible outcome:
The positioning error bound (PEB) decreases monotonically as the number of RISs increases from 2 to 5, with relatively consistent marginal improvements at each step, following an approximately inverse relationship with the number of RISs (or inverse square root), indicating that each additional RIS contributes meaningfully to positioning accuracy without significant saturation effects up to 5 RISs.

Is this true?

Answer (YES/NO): NO